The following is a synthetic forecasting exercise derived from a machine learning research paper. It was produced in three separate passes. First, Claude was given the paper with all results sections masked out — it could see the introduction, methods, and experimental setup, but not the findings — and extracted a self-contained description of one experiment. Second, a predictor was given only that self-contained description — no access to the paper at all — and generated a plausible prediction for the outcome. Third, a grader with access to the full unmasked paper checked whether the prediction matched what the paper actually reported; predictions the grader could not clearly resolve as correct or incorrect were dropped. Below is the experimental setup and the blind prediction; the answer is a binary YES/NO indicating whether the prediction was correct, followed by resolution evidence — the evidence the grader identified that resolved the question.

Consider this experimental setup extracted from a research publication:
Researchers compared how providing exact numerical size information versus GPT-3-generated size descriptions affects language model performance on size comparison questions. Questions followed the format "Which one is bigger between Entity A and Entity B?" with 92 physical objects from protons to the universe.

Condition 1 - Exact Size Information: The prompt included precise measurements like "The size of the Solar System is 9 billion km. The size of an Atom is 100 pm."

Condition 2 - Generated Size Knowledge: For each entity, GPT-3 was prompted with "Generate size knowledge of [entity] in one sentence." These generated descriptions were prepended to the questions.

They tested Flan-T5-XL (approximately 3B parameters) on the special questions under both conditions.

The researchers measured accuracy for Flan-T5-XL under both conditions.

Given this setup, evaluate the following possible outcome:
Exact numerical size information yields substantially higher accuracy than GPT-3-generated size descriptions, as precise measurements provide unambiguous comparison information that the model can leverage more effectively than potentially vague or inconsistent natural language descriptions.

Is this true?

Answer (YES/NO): YES